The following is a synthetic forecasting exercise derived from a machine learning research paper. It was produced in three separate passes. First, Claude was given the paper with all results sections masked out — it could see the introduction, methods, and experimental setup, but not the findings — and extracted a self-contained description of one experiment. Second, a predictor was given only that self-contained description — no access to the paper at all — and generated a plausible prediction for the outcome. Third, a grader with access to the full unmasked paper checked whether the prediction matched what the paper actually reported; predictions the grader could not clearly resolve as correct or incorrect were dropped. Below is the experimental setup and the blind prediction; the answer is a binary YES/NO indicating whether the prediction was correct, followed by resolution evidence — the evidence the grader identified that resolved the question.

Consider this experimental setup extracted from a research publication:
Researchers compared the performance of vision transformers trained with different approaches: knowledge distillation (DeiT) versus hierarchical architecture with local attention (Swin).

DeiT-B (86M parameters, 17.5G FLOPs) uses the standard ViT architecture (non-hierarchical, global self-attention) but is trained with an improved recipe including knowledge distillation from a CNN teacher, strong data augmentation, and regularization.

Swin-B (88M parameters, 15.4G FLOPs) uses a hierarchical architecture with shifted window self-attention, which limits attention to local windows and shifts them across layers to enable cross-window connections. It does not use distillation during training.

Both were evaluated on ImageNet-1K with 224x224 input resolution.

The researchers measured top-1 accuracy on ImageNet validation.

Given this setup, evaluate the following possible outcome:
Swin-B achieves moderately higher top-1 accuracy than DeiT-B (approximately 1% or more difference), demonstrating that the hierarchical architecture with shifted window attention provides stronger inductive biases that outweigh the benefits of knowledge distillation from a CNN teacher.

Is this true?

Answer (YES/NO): YES